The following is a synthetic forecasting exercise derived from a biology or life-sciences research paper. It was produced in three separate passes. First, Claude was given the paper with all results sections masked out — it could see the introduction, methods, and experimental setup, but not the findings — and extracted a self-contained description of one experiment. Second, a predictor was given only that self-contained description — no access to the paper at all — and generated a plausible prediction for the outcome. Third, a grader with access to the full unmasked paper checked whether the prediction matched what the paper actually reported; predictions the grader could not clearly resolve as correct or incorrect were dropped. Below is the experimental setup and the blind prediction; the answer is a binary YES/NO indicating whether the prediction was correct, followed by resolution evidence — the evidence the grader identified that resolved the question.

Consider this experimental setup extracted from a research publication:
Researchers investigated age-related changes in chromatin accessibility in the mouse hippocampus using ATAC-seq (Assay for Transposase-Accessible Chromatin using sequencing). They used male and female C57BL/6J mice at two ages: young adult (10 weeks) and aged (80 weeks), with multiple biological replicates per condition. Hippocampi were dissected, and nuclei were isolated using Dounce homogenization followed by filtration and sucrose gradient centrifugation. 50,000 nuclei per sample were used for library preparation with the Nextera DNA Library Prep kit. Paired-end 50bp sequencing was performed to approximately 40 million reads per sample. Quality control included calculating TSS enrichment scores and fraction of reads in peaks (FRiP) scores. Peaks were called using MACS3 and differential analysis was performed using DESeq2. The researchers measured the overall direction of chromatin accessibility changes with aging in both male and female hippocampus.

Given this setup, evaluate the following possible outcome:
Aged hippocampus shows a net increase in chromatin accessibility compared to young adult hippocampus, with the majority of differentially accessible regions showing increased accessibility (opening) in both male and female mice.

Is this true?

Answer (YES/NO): YES